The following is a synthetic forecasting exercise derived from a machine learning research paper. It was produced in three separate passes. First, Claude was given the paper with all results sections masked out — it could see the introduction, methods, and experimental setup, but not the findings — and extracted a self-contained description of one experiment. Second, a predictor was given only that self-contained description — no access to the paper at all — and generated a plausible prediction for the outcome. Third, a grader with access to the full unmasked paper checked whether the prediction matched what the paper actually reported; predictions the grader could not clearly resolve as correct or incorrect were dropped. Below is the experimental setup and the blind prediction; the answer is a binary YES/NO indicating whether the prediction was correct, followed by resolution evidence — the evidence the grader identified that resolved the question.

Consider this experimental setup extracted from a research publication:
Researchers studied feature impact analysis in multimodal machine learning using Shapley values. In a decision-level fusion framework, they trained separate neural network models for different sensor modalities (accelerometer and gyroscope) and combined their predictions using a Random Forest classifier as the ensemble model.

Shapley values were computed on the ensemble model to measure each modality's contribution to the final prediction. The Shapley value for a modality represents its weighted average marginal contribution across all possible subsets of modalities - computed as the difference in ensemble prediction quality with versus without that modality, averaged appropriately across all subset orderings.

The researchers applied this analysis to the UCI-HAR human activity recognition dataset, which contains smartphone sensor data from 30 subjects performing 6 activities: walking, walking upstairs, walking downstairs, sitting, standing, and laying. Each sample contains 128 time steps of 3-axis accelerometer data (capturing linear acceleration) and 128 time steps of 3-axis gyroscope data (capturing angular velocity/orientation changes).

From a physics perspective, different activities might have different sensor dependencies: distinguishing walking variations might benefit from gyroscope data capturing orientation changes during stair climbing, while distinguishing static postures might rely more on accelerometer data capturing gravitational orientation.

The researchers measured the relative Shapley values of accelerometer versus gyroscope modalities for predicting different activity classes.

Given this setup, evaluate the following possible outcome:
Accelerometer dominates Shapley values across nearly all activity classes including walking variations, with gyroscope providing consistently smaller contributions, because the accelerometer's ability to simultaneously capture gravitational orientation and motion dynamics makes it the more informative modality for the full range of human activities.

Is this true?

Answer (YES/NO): NO